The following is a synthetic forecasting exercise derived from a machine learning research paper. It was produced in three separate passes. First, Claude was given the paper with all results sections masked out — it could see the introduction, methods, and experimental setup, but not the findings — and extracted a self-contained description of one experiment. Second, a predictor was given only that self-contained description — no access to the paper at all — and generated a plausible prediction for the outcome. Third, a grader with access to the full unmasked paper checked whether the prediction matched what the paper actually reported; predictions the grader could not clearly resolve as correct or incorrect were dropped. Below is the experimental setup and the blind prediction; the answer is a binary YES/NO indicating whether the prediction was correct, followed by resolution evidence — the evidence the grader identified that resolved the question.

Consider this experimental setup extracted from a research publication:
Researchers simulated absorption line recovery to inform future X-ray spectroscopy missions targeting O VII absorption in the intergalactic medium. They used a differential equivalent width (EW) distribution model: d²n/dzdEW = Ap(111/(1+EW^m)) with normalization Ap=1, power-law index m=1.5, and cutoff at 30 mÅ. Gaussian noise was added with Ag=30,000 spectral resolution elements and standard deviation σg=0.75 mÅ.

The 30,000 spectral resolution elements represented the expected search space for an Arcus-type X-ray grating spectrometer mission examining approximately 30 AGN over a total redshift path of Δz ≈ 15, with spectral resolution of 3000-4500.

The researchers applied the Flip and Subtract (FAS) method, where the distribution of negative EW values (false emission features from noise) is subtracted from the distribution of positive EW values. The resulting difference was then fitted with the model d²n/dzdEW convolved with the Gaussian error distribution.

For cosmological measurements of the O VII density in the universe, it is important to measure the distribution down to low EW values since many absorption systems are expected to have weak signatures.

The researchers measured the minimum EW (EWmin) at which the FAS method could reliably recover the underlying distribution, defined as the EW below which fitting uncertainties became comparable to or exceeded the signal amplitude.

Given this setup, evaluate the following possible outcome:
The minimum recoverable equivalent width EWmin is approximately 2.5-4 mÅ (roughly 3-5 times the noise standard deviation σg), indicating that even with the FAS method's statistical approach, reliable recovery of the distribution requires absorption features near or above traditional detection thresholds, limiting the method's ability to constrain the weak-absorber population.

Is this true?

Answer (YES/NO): YES